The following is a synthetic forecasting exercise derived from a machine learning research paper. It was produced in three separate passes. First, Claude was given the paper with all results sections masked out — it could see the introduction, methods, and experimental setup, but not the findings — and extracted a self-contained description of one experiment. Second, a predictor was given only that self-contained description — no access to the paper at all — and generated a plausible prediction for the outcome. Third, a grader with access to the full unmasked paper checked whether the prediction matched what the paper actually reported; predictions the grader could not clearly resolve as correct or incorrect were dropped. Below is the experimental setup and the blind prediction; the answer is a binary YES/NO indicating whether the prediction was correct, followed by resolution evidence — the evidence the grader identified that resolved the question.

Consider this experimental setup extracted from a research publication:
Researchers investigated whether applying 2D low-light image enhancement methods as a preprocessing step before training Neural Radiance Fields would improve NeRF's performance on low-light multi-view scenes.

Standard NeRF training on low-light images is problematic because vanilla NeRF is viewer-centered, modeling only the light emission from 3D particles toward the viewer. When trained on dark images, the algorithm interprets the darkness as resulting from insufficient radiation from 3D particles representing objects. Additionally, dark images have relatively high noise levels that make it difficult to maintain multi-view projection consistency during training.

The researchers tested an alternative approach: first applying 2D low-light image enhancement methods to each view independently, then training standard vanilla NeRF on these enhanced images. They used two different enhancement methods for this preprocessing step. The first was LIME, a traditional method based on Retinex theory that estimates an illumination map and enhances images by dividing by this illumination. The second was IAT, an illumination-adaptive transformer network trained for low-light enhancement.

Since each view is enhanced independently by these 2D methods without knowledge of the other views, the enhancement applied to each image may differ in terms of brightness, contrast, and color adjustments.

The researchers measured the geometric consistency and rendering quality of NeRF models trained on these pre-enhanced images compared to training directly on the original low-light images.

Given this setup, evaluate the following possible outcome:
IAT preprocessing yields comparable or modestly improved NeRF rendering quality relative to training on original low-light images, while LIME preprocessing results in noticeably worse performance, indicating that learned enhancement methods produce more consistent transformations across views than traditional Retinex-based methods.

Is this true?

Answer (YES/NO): NO